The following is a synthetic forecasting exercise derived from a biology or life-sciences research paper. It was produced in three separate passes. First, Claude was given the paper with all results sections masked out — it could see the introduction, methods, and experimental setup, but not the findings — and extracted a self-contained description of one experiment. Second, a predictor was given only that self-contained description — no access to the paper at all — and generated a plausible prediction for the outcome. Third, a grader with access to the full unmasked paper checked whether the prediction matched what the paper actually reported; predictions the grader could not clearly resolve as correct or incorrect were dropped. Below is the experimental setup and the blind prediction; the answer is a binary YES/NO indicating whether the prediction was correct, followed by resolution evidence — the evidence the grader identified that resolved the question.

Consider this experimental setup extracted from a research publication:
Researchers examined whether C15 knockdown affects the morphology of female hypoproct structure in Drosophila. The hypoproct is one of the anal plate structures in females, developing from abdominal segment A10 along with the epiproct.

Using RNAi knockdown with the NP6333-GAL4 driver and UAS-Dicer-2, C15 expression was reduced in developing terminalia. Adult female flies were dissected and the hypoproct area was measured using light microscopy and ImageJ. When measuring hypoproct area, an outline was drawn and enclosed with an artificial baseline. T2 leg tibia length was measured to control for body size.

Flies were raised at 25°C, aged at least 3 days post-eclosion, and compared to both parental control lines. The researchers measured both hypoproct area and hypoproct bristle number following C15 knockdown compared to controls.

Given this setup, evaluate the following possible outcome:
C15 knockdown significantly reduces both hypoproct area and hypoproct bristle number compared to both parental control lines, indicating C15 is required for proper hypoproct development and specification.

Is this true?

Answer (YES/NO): NO